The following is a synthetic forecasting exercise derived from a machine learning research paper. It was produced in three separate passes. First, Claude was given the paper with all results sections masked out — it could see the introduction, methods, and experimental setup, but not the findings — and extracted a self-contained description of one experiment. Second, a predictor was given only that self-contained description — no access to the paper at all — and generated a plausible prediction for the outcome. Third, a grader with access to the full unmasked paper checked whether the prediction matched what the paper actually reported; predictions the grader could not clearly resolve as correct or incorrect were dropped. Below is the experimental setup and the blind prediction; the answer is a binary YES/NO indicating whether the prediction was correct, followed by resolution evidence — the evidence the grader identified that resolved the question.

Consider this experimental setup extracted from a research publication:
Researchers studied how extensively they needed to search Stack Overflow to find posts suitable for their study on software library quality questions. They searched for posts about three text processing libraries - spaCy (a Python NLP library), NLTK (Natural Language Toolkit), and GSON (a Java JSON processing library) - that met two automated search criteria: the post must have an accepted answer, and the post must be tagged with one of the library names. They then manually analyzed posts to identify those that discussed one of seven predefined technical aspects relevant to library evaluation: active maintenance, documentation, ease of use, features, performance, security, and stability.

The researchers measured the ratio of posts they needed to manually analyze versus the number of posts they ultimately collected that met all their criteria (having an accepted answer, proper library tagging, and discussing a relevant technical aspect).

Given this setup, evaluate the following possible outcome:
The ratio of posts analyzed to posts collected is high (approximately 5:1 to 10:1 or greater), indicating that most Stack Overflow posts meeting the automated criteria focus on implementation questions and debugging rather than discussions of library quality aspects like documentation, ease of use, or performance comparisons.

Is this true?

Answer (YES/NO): YES